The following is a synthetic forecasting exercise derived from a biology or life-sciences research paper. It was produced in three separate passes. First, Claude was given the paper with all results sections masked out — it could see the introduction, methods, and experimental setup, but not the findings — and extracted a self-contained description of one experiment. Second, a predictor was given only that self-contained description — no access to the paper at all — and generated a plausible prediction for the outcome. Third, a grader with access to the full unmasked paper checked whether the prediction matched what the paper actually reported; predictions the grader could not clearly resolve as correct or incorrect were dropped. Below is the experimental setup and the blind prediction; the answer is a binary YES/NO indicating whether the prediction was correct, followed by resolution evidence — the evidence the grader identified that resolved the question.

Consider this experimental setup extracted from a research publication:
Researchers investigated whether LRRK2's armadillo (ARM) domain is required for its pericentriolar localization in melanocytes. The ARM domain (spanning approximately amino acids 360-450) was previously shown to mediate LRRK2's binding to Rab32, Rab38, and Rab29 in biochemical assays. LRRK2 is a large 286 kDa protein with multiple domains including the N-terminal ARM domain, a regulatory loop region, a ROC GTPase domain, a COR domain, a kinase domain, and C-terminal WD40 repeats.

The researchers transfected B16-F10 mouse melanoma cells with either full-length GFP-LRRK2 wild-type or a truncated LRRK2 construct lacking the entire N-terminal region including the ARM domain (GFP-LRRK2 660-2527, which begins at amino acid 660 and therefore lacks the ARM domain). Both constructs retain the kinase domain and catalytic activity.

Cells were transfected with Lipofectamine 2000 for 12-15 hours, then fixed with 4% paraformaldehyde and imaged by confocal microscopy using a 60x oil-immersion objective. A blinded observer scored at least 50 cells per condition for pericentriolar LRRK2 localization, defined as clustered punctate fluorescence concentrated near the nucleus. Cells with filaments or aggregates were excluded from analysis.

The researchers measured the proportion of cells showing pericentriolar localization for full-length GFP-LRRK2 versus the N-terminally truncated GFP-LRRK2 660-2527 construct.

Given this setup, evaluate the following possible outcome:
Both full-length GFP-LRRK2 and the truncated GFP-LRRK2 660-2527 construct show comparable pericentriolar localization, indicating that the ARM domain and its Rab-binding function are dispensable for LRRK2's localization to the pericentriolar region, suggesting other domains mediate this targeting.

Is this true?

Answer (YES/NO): NO